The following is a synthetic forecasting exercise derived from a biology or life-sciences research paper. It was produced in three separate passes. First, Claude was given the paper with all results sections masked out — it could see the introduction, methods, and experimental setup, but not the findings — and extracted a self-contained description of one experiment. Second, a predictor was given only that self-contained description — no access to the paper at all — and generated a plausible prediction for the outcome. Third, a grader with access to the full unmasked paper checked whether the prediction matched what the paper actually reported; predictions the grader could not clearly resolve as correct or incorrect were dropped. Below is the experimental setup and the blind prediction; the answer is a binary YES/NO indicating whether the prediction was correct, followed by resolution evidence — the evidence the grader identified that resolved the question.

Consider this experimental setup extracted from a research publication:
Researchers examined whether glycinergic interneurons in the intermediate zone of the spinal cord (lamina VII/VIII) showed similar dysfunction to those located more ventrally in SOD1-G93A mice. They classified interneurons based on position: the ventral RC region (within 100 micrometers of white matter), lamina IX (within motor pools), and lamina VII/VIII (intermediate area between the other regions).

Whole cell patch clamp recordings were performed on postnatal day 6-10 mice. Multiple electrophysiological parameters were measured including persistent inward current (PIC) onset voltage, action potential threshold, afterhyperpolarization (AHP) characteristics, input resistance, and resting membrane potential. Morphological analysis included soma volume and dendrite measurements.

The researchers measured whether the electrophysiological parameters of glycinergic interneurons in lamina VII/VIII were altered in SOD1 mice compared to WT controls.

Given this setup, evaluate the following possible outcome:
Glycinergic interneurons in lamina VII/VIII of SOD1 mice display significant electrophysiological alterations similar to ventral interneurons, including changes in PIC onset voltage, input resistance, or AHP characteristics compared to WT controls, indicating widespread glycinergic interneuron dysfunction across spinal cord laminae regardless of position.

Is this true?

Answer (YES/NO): NO